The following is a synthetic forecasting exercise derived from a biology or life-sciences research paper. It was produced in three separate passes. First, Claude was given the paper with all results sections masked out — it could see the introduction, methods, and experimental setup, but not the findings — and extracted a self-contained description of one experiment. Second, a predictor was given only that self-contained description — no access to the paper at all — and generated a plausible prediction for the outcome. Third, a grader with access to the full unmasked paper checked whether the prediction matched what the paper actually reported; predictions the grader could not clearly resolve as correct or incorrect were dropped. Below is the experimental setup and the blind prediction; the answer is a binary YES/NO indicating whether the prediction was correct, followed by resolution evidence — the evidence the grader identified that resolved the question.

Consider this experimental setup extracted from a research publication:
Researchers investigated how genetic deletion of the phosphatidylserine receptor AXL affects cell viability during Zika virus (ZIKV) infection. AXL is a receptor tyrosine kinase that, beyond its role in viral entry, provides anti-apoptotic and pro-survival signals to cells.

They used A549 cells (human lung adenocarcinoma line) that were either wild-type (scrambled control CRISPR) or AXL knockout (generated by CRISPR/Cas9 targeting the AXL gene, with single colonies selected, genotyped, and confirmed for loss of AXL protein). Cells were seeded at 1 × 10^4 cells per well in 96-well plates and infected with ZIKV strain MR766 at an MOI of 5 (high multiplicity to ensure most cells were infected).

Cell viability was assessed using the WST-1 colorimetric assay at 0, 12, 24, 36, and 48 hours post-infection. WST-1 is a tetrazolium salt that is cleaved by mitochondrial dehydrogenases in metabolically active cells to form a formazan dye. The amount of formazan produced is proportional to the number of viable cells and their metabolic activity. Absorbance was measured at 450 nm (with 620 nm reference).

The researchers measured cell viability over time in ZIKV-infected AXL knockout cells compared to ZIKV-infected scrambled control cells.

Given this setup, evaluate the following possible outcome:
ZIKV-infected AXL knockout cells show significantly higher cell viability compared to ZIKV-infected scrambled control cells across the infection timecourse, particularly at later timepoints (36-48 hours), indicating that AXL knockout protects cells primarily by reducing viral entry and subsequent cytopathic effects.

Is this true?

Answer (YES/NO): YES